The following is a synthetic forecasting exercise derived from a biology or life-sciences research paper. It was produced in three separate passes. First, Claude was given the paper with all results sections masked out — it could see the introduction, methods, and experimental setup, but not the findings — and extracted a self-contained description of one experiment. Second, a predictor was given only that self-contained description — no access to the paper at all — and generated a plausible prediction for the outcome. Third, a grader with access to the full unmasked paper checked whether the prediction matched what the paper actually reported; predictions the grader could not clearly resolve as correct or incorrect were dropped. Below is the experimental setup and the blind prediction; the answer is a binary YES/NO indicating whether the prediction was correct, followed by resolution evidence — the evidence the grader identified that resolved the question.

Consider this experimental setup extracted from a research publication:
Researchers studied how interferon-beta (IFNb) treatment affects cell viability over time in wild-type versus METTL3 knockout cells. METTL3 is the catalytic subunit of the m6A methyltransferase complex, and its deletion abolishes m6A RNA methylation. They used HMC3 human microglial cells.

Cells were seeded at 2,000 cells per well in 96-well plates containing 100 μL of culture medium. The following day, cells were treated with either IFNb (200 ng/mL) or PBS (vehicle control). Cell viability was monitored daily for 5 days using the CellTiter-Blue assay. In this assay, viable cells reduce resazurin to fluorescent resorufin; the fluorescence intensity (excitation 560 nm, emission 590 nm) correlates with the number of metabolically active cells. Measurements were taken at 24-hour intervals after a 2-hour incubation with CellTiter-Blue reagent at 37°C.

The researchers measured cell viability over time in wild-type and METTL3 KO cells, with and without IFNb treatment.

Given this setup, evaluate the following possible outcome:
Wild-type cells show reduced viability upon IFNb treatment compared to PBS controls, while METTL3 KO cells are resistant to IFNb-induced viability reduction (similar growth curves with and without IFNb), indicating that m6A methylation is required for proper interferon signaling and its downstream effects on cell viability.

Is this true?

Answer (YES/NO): NO